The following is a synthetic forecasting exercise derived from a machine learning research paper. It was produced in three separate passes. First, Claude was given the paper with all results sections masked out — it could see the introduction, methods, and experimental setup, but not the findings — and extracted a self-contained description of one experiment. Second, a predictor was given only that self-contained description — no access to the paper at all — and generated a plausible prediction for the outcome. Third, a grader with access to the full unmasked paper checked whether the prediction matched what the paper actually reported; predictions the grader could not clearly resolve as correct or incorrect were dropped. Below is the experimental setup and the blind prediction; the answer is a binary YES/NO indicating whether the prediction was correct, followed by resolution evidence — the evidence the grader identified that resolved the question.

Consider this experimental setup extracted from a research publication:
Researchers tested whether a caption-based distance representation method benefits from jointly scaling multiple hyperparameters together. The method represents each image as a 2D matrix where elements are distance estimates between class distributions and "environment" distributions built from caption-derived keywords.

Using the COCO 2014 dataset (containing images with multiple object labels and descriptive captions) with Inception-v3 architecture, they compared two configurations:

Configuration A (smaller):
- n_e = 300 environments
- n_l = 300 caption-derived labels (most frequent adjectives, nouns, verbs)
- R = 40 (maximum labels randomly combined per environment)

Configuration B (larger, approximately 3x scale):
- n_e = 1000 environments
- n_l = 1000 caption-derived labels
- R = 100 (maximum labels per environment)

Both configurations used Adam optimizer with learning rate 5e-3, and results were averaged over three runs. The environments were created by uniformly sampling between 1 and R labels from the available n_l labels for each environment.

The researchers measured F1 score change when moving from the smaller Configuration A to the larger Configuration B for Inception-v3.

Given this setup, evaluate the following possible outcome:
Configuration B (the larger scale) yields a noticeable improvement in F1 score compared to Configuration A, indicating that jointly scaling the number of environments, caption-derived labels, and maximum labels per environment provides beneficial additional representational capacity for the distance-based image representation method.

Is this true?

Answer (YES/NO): NO